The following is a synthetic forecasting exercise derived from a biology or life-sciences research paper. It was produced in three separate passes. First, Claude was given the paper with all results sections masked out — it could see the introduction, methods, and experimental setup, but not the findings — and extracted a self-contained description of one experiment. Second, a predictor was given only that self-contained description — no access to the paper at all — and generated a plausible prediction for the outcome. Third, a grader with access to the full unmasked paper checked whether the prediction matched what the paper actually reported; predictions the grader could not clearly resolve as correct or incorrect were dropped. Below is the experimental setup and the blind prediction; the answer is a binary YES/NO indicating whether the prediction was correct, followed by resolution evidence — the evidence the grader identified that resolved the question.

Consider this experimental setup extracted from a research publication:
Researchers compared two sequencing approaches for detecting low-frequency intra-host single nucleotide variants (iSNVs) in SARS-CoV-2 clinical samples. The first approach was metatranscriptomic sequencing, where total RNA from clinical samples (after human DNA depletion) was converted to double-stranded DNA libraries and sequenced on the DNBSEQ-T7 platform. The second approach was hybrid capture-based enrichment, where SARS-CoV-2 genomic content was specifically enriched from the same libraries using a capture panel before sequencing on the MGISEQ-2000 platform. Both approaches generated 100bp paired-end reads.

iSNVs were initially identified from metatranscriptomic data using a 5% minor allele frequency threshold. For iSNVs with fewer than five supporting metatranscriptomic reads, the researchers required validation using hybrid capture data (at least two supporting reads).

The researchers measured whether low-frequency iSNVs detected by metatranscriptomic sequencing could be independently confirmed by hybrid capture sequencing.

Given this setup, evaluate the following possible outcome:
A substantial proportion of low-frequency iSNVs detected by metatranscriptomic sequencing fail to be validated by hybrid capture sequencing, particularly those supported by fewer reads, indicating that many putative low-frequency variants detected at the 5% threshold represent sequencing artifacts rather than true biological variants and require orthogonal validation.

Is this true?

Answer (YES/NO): NO